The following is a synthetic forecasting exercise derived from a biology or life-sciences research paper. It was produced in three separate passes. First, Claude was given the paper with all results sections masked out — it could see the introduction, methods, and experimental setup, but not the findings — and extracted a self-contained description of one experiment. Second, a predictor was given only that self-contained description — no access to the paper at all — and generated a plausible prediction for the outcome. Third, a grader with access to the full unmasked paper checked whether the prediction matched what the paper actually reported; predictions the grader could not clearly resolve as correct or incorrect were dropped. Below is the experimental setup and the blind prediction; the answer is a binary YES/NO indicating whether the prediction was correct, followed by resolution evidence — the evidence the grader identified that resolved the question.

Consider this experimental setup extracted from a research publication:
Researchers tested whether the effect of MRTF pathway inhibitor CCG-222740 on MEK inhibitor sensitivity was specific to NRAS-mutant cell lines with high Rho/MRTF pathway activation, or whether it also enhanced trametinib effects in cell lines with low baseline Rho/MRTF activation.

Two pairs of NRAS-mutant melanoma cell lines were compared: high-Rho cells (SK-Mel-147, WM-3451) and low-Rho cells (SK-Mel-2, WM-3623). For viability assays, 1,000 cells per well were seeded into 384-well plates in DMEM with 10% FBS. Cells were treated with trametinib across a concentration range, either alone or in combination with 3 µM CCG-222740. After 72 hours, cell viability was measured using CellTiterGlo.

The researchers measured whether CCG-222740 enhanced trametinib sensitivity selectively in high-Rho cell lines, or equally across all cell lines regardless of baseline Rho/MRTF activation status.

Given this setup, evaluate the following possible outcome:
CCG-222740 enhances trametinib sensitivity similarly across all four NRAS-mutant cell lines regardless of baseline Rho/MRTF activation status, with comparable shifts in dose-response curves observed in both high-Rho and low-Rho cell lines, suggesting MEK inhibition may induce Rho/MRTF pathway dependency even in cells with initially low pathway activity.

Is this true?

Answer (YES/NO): NO